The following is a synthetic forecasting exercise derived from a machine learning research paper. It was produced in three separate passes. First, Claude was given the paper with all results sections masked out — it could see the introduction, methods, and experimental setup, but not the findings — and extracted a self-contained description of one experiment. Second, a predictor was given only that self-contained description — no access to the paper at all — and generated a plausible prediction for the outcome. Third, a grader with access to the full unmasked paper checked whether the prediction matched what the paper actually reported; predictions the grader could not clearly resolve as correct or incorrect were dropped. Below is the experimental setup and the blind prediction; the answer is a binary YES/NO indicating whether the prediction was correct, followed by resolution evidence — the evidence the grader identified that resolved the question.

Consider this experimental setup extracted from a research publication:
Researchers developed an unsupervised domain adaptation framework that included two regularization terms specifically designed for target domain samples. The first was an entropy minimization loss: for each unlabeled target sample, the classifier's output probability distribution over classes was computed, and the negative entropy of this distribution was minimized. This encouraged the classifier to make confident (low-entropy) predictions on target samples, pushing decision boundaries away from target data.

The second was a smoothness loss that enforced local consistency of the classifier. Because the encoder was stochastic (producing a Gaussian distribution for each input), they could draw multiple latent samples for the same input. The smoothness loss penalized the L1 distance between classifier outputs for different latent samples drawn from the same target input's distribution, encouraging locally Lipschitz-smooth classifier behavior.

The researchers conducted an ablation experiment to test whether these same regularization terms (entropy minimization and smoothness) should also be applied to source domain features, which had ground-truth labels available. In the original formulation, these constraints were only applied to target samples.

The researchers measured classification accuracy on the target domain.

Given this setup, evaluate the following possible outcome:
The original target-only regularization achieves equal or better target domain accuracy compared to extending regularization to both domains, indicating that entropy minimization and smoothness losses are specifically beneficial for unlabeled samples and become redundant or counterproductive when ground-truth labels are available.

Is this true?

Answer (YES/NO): YES